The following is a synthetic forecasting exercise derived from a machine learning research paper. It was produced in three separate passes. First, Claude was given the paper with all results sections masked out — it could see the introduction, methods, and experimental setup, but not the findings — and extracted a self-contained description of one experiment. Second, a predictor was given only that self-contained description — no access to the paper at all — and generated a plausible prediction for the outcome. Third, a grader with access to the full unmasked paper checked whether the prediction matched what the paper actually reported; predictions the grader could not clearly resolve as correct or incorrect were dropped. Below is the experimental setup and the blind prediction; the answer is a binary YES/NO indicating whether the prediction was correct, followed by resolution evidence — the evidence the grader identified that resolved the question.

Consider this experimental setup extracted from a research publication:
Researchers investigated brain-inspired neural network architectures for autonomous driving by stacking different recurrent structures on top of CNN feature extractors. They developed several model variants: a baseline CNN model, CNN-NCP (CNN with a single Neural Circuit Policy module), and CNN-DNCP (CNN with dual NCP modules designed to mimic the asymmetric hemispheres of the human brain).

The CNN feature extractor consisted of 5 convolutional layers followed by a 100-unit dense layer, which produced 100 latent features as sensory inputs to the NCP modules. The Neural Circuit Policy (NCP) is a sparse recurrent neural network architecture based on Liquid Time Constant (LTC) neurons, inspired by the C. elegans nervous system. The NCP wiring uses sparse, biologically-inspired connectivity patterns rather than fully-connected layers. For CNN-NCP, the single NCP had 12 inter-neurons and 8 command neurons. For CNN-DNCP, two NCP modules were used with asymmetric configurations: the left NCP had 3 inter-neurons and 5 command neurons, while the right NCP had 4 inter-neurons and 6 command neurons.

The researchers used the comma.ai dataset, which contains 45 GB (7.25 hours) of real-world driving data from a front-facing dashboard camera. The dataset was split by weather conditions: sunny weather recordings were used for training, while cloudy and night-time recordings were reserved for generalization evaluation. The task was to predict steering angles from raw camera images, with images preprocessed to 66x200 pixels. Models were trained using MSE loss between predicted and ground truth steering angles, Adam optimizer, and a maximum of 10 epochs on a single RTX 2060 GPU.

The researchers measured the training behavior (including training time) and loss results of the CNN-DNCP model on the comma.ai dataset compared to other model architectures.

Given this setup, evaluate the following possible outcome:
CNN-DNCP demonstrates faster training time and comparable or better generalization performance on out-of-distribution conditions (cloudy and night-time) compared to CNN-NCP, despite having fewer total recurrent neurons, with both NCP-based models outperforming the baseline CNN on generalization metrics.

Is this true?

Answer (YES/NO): NO